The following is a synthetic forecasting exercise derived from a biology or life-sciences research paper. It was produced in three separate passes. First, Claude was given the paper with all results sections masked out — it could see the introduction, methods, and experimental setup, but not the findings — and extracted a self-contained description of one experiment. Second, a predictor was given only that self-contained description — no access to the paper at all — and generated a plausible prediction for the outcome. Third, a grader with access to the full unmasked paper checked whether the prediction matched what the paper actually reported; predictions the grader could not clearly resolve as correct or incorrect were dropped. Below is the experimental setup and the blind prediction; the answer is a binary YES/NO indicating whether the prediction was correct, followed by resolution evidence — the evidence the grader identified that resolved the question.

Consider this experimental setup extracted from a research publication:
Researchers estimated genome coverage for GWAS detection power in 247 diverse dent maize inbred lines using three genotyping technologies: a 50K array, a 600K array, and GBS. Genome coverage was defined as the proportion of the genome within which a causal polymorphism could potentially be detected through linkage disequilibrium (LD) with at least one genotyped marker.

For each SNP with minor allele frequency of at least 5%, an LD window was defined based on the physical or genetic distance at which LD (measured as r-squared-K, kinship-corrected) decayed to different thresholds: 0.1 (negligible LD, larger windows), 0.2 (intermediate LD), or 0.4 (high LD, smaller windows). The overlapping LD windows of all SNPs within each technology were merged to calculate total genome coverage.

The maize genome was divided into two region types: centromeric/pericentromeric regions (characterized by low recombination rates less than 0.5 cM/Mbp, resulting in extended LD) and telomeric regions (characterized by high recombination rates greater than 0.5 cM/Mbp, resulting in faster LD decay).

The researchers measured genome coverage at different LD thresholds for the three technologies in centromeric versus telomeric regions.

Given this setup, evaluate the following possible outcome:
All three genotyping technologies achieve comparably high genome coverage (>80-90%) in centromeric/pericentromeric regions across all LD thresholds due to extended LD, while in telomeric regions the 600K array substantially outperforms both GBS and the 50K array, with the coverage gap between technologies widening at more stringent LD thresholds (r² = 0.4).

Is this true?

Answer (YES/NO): YES